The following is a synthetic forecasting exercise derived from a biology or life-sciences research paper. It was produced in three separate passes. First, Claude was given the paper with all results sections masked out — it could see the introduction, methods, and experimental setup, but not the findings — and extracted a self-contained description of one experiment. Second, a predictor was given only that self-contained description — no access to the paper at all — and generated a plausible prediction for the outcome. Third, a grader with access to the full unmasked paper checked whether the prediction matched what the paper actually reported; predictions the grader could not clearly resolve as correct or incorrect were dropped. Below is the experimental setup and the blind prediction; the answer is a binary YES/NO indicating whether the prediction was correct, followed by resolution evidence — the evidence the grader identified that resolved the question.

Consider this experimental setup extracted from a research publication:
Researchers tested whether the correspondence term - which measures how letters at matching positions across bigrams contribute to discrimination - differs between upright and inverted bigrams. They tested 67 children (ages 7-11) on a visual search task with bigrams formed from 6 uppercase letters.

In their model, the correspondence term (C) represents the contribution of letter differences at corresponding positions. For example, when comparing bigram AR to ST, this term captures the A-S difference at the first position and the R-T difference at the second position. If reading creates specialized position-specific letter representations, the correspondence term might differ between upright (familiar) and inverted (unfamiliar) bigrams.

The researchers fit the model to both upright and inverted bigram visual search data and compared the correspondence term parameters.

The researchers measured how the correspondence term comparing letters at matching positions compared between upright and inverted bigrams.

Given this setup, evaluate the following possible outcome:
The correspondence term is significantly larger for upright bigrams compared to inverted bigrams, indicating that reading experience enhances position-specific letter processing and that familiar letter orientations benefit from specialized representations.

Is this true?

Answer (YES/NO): NO